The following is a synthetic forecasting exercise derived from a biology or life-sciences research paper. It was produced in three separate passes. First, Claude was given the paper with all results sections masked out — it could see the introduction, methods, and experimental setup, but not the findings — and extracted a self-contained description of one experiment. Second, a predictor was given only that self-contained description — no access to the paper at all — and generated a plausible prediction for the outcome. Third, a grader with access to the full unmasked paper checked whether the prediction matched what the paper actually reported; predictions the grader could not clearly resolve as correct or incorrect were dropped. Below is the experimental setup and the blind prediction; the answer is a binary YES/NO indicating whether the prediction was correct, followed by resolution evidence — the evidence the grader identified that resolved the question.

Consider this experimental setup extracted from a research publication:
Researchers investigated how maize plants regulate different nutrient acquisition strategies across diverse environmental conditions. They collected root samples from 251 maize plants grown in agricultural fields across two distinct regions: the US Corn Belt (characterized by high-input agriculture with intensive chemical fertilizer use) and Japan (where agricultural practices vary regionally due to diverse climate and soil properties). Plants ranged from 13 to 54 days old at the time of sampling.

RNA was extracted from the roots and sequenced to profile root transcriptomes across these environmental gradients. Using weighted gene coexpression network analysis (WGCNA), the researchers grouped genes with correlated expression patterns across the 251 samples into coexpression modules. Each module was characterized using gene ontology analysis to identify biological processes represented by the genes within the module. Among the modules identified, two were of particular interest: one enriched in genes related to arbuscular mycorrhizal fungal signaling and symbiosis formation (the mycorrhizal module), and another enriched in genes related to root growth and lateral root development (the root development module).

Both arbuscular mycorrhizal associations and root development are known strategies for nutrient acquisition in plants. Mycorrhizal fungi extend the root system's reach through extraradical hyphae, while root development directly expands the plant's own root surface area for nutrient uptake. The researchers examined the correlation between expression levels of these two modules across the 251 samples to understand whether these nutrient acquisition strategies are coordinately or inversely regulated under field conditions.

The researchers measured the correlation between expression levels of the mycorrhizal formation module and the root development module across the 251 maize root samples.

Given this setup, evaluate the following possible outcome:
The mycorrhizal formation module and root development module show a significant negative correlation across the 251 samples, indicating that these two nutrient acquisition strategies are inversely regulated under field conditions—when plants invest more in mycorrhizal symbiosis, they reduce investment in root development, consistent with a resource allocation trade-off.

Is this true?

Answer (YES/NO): YES